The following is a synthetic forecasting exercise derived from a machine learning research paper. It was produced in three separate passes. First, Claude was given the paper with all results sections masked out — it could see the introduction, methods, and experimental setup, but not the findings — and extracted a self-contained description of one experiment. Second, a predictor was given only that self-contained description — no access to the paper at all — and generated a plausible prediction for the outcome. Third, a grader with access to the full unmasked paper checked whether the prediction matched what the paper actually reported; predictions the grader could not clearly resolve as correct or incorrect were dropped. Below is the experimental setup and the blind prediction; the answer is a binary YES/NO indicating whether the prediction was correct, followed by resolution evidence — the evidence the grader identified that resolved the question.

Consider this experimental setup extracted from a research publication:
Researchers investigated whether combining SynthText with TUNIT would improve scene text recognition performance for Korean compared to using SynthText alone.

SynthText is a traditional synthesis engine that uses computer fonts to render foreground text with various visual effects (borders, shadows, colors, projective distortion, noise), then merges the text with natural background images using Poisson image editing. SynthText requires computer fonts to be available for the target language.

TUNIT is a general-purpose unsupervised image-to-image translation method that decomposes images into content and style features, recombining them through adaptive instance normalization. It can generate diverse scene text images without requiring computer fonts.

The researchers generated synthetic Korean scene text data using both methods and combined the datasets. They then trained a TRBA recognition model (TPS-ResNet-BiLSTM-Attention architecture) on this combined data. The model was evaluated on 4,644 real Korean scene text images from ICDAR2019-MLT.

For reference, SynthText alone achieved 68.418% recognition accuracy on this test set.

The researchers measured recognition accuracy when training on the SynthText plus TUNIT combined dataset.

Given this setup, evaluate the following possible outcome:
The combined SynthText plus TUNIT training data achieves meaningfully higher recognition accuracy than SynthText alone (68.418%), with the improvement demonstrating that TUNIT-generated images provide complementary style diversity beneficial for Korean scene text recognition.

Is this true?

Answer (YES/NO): NO